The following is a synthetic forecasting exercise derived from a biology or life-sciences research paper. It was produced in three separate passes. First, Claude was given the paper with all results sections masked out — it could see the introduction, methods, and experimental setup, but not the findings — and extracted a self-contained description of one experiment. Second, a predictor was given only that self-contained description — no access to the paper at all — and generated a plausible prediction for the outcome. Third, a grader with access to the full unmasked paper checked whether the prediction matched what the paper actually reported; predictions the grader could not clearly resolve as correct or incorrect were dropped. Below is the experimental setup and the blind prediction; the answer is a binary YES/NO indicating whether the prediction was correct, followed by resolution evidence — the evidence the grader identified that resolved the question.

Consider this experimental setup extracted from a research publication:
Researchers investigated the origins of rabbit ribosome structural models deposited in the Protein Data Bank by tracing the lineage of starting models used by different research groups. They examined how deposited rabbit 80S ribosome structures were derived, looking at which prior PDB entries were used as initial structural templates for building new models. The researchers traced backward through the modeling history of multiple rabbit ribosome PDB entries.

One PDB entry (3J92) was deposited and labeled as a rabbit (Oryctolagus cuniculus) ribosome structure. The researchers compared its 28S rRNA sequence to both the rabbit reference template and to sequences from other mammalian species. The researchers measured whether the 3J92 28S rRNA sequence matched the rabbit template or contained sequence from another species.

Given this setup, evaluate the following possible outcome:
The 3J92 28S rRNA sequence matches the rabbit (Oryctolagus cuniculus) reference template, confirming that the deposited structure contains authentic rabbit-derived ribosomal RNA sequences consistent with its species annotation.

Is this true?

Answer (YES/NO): NO